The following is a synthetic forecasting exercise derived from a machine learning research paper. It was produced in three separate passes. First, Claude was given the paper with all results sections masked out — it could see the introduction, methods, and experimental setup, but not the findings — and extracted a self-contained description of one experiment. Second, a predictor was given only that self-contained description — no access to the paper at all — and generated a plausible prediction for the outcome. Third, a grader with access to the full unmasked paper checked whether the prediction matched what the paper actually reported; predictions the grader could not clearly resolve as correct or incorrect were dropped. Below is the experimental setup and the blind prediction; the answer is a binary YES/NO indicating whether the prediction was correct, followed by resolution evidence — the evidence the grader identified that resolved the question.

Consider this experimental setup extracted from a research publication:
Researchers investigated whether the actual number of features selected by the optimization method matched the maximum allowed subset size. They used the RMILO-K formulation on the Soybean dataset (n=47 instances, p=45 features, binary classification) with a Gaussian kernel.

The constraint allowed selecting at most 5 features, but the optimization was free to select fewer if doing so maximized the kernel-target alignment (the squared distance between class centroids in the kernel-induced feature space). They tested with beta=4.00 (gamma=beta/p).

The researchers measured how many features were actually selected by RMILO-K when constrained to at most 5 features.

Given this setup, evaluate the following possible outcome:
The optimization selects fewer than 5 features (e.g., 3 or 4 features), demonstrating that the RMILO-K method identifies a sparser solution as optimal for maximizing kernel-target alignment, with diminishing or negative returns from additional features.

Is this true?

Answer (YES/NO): YES